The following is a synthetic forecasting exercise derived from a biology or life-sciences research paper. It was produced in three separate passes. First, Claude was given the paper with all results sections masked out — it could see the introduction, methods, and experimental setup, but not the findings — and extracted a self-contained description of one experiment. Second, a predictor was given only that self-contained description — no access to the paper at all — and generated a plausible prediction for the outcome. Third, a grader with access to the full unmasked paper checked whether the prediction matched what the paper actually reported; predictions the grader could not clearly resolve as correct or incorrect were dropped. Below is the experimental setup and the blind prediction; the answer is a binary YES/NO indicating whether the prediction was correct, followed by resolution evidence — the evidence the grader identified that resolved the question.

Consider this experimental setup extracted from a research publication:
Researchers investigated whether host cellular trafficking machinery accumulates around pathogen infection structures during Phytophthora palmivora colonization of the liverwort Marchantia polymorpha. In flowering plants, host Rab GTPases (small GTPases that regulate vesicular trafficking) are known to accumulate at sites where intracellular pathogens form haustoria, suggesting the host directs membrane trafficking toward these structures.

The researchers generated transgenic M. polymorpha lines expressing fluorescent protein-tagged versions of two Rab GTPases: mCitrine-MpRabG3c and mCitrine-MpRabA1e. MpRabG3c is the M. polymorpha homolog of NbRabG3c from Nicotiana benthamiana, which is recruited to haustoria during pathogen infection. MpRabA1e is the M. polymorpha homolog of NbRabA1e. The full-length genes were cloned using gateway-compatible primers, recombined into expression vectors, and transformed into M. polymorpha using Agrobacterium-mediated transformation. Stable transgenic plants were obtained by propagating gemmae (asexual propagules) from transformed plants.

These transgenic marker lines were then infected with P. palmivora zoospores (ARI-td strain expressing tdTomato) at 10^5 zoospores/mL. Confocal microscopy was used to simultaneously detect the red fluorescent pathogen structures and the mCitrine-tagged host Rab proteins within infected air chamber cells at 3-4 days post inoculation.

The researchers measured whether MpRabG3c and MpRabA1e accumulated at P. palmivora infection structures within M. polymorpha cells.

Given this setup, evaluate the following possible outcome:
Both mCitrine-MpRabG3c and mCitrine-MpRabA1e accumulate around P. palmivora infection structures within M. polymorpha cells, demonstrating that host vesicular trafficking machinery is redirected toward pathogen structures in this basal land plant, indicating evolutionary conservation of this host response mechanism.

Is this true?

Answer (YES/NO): YES